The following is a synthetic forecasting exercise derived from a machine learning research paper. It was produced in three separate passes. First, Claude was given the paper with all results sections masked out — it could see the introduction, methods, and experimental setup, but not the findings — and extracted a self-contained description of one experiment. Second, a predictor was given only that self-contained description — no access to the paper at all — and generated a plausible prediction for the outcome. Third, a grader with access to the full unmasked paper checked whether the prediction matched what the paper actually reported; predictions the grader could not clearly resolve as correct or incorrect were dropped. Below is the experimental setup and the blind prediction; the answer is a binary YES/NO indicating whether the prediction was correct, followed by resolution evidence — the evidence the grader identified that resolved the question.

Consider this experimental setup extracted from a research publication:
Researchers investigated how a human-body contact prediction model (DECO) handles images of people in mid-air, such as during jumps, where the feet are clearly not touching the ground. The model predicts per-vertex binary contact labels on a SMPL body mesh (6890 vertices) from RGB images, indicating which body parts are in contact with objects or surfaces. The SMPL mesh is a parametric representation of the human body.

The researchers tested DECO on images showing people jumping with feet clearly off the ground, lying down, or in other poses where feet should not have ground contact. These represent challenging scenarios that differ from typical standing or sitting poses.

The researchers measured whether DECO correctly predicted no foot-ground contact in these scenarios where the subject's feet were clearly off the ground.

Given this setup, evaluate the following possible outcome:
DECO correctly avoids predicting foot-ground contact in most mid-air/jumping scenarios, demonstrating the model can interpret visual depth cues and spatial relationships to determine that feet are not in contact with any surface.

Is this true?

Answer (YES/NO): NO